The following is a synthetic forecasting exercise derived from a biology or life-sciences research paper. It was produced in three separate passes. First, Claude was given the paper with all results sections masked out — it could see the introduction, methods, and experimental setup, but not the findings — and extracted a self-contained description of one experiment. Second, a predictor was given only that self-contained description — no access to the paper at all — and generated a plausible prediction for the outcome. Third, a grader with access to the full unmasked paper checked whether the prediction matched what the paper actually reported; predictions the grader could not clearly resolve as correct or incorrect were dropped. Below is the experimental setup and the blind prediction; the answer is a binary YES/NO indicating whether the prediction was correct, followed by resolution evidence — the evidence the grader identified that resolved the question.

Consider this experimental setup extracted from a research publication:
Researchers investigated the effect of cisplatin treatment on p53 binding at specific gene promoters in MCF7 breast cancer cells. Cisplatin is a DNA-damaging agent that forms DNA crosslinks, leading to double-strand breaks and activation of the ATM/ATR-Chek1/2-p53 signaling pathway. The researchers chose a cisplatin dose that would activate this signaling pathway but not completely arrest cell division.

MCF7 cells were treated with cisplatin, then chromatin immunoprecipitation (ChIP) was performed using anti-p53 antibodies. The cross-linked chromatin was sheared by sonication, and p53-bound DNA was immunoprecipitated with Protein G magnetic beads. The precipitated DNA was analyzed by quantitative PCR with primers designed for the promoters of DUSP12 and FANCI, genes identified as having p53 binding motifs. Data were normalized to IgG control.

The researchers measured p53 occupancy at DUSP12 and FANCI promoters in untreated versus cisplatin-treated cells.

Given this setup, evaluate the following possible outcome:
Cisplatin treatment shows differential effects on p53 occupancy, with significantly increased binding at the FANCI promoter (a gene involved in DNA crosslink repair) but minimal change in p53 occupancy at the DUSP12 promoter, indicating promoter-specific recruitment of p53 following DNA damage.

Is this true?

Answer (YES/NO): NO